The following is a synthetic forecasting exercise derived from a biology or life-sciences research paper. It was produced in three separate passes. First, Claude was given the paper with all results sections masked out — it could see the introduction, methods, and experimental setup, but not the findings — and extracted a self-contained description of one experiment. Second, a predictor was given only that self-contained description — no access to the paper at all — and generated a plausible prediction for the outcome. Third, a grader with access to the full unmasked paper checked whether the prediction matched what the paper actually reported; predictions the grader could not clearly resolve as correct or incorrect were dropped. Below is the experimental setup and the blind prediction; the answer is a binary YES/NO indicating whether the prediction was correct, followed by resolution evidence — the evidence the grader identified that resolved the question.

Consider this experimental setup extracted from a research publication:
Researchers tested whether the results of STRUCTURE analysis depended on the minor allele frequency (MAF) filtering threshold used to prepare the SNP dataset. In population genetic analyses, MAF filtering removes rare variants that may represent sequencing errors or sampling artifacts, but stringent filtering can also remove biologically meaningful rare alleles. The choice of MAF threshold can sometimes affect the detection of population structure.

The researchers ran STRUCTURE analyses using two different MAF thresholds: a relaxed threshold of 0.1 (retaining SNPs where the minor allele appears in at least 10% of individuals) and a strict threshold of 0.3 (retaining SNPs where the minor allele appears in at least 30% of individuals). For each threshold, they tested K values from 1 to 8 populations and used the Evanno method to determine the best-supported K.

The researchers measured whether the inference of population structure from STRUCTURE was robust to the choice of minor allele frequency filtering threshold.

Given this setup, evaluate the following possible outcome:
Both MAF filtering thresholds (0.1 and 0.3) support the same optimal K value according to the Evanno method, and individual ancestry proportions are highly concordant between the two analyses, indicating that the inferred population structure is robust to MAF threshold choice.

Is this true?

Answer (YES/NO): YES